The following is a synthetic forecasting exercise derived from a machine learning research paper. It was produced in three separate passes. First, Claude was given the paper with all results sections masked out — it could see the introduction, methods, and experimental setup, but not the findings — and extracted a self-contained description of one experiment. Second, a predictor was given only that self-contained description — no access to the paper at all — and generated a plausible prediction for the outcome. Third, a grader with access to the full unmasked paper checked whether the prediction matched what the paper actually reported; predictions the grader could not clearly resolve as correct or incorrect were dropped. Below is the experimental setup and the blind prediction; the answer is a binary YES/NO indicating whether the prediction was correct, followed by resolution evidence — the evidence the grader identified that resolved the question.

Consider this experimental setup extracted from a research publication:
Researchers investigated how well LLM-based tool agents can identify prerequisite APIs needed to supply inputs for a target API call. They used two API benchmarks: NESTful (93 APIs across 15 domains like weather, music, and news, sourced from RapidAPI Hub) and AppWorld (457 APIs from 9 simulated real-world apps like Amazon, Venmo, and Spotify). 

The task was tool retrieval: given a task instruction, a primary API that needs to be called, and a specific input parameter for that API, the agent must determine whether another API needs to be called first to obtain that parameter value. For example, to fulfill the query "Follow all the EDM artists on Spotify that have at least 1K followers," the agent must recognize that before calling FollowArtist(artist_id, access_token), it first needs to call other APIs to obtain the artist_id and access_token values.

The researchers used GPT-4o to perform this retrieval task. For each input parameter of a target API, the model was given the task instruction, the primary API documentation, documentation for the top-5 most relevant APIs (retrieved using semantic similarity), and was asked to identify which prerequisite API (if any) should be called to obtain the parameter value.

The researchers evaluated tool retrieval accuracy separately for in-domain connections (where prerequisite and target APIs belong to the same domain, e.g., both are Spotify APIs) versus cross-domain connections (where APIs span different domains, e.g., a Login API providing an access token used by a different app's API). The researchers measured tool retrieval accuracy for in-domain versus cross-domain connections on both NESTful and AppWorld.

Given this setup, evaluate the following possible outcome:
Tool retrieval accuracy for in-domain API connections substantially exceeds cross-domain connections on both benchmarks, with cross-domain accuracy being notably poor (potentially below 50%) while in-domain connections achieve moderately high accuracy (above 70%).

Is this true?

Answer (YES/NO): YES